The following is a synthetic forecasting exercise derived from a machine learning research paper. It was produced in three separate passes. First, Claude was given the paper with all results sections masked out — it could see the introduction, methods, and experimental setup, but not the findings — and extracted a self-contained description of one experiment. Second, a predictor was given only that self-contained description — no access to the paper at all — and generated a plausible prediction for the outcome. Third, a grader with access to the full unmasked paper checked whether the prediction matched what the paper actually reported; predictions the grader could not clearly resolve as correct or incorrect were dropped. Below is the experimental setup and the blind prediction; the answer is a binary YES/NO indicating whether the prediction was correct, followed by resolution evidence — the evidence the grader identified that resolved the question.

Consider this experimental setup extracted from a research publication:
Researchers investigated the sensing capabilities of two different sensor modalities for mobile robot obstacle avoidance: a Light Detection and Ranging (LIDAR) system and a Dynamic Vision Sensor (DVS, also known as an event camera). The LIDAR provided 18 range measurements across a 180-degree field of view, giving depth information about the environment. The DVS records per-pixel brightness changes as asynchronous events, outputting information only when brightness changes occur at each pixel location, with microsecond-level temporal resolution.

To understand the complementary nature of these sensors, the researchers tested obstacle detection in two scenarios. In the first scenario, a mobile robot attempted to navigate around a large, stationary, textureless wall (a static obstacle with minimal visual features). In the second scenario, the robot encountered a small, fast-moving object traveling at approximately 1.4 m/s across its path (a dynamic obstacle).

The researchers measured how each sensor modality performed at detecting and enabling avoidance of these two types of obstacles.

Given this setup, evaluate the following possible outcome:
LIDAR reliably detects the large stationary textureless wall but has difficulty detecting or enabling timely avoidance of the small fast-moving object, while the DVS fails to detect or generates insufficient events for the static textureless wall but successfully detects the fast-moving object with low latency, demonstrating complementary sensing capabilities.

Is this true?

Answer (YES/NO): NO